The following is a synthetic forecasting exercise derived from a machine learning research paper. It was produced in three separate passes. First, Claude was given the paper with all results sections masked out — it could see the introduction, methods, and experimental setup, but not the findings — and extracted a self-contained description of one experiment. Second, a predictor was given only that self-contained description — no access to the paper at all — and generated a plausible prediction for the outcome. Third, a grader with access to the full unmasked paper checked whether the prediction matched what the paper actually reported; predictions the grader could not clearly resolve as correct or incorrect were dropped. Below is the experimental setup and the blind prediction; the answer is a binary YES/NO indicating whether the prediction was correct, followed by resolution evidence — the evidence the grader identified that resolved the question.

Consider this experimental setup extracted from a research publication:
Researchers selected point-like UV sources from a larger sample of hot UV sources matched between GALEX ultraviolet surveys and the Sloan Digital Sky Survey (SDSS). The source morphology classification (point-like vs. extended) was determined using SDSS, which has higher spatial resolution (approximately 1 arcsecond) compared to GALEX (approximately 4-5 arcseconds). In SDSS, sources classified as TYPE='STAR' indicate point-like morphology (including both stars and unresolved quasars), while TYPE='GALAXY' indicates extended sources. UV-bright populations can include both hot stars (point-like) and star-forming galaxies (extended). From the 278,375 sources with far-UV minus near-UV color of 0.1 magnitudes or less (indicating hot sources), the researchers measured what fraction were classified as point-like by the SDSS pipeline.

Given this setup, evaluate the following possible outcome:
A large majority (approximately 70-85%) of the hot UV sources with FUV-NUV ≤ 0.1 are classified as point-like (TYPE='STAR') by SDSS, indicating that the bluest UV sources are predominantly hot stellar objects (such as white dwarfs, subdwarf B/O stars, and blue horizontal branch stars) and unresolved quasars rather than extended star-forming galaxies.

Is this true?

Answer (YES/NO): NO